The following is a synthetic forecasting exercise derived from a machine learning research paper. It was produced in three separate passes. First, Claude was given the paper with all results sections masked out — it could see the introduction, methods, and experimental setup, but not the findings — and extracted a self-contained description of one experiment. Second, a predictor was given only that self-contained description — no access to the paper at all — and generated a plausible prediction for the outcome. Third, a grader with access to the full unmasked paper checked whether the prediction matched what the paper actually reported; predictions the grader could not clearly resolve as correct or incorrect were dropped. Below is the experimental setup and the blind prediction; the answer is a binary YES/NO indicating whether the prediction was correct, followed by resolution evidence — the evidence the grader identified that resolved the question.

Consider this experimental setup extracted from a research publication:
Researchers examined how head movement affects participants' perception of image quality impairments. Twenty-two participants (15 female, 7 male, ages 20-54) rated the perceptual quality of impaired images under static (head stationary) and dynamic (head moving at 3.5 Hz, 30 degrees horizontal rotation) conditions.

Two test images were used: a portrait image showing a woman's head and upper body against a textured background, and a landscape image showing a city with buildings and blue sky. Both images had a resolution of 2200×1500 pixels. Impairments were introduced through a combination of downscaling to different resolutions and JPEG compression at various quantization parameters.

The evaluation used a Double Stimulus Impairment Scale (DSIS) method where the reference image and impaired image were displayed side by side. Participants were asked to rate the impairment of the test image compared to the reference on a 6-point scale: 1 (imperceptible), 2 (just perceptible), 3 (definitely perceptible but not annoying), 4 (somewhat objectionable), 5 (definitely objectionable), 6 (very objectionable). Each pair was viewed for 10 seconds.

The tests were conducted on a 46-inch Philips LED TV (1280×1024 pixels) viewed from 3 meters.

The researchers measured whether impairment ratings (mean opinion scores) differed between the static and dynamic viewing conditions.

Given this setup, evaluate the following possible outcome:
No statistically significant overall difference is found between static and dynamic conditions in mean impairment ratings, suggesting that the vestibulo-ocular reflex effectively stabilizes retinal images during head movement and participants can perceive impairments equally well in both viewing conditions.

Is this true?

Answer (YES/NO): NO